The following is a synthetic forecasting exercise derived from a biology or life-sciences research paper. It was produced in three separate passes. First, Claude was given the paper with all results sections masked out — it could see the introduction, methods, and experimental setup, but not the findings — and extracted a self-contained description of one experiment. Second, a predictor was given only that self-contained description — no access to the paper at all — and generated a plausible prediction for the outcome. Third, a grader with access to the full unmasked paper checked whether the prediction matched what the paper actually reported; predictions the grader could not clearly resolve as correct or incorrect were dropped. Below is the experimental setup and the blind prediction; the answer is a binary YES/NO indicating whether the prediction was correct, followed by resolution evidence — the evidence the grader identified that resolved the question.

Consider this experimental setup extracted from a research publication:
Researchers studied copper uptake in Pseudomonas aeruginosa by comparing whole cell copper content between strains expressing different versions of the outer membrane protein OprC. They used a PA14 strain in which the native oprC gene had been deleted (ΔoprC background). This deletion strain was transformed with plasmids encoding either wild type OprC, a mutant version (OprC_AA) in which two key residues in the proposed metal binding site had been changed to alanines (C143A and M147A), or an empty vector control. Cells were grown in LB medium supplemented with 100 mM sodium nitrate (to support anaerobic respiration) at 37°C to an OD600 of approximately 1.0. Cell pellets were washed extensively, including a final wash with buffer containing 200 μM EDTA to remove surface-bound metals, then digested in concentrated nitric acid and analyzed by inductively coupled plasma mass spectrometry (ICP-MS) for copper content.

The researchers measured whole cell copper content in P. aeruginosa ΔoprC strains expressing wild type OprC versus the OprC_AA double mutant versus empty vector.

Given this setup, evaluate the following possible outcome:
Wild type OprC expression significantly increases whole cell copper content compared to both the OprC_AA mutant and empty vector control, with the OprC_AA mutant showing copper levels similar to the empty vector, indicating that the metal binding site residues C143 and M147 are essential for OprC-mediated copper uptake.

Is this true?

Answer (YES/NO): YES